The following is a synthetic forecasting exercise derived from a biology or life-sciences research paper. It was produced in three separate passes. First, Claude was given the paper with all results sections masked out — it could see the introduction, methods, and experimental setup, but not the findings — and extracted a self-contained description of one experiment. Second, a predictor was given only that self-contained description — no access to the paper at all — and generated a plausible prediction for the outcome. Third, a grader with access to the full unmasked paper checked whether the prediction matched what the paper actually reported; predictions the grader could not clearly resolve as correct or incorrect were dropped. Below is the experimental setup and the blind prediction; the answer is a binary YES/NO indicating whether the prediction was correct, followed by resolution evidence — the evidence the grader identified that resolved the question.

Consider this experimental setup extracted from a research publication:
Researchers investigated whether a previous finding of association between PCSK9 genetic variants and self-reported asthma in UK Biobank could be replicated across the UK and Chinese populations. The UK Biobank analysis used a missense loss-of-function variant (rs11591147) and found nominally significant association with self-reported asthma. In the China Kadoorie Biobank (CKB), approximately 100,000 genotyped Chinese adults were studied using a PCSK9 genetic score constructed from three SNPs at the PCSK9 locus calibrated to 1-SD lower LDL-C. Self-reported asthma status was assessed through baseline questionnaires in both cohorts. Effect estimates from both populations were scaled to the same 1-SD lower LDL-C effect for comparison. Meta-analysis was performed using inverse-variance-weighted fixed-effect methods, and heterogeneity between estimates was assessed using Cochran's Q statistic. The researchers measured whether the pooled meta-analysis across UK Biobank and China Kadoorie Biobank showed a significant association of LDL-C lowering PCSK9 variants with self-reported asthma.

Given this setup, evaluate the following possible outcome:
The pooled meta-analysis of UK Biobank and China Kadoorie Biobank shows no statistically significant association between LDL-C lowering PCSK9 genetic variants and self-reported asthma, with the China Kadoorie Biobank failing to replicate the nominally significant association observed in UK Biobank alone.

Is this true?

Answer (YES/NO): NO